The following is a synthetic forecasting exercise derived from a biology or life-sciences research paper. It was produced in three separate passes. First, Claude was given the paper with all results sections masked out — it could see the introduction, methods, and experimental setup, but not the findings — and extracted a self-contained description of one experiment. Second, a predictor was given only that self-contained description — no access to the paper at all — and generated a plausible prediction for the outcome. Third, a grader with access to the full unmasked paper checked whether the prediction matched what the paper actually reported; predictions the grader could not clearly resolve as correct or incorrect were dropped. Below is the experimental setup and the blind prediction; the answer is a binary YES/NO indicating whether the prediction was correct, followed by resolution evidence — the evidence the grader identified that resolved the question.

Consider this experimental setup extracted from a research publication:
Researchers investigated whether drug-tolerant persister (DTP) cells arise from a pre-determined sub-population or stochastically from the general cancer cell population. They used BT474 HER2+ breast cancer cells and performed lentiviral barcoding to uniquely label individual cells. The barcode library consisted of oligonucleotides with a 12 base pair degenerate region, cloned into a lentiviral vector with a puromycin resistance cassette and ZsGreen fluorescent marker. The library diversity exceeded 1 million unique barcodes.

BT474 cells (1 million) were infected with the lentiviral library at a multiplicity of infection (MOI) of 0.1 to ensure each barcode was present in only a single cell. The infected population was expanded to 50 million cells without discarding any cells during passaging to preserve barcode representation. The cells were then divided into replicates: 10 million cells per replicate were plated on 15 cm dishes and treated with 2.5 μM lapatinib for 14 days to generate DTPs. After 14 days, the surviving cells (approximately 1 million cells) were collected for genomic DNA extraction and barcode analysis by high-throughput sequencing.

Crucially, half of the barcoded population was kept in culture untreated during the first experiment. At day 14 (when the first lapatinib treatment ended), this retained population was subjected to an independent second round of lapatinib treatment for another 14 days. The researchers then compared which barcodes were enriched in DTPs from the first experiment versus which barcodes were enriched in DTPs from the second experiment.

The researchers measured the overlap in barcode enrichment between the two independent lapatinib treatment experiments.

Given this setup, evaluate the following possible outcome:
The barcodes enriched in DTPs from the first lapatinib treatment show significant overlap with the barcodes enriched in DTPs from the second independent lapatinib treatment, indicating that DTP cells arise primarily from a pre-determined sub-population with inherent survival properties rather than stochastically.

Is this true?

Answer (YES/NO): NO